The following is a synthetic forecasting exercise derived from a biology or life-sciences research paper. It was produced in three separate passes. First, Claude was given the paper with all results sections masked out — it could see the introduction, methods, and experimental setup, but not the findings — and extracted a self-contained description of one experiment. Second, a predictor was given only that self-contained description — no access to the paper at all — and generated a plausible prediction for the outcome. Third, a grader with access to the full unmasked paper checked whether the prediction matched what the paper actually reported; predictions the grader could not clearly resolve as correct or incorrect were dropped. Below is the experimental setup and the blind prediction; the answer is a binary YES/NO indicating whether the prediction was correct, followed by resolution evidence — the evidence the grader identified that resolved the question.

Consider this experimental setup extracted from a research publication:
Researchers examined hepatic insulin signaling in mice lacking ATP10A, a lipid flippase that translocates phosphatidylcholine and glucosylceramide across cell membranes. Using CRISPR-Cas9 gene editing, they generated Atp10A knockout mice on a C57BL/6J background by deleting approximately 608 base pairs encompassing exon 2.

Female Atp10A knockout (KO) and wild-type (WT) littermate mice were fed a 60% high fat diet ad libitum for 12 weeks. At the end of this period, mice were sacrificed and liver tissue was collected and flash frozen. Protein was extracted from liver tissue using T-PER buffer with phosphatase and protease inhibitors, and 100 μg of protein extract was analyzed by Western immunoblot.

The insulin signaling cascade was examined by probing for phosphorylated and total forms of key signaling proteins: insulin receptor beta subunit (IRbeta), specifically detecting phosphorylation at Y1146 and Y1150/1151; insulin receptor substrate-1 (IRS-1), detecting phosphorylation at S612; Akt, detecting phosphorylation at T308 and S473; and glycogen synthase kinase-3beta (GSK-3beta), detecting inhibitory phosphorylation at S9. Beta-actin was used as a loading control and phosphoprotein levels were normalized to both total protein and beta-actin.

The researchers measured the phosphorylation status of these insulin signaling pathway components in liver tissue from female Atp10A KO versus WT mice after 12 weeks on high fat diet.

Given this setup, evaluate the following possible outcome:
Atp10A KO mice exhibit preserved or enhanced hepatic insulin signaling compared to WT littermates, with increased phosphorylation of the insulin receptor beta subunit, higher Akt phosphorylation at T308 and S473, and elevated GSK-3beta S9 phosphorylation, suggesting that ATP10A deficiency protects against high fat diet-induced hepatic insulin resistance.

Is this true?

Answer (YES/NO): NO